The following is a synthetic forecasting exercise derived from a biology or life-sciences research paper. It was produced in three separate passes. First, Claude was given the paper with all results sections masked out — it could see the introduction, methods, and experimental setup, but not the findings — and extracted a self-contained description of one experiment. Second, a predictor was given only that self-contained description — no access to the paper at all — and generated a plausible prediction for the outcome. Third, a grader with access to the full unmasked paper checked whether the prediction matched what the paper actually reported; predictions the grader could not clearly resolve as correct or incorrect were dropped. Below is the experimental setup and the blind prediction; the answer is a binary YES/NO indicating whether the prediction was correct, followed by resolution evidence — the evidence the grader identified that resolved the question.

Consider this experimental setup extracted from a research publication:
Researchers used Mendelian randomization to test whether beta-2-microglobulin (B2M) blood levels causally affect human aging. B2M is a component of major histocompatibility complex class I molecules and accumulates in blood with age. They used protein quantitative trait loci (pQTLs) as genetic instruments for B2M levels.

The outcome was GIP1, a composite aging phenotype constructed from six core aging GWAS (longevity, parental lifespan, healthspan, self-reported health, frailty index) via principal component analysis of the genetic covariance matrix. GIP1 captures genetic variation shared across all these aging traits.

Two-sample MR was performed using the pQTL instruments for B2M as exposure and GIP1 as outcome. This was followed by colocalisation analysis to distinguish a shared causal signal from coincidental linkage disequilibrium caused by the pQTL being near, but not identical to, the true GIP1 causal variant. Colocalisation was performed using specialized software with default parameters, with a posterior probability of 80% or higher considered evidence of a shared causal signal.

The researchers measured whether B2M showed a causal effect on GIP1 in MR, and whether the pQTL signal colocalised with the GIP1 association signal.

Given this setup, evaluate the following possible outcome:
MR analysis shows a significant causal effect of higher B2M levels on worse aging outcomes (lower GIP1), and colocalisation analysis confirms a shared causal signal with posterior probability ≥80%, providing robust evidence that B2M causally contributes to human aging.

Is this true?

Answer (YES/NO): NO